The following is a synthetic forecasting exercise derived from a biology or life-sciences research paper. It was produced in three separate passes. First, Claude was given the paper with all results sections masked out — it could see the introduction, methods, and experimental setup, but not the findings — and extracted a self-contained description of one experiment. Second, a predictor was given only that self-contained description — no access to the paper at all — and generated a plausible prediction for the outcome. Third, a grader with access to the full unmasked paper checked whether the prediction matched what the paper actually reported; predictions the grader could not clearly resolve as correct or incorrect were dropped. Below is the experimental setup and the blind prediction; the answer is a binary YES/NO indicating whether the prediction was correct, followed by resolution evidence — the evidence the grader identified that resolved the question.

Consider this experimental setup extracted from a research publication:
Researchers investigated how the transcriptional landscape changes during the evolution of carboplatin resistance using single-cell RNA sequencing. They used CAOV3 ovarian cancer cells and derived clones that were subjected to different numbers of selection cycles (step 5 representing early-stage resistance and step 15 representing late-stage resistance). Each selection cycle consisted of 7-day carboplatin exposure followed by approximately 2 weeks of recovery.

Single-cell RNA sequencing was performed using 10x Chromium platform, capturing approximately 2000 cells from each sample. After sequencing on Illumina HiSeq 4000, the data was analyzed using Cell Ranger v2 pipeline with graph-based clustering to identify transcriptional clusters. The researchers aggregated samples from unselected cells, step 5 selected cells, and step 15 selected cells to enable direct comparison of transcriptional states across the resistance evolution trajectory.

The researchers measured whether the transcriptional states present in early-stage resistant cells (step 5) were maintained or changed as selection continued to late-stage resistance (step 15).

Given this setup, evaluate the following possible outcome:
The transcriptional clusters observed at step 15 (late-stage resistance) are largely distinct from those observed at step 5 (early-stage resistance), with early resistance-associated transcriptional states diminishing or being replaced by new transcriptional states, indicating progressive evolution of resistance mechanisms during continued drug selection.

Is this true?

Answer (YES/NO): YES